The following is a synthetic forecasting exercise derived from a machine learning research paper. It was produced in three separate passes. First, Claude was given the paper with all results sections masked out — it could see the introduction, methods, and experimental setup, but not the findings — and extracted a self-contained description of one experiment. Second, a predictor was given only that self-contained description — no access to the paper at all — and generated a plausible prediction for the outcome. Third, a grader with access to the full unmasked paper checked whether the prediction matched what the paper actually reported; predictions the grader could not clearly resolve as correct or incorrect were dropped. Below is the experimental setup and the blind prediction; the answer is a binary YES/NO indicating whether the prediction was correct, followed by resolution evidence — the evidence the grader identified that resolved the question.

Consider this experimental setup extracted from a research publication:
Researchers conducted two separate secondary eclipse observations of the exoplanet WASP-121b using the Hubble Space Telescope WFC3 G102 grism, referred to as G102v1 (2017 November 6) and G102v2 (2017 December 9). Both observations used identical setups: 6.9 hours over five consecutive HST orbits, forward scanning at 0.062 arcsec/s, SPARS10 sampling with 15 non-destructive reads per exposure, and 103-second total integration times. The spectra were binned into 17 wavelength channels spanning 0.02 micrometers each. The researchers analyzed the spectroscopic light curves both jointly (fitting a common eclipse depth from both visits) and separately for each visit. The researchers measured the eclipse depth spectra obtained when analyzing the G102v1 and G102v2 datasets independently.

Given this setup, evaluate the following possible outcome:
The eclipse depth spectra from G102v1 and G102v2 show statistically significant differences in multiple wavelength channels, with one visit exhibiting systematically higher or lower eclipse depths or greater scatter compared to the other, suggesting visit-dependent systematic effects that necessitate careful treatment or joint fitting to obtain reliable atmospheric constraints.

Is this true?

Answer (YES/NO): NO